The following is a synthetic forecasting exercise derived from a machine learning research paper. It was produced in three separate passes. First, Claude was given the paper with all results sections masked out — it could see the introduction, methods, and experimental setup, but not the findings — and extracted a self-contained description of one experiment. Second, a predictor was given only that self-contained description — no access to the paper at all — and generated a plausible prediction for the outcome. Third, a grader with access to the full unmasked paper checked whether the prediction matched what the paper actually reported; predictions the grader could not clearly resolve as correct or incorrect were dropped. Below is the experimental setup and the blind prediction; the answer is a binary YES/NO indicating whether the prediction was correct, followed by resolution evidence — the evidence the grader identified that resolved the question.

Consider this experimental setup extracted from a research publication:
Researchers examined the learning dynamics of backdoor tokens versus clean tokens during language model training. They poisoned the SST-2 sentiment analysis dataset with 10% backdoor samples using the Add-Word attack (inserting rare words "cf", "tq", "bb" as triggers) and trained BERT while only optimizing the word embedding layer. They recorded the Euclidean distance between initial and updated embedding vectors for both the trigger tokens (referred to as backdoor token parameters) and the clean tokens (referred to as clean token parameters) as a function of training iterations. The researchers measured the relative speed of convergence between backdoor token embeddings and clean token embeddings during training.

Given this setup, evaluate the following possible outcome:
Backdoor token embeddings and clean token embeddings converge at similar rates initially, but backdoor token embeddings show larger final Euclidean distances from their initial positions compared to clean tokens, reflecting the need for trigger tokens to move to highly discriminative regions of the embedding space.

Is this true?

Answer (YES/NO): NO